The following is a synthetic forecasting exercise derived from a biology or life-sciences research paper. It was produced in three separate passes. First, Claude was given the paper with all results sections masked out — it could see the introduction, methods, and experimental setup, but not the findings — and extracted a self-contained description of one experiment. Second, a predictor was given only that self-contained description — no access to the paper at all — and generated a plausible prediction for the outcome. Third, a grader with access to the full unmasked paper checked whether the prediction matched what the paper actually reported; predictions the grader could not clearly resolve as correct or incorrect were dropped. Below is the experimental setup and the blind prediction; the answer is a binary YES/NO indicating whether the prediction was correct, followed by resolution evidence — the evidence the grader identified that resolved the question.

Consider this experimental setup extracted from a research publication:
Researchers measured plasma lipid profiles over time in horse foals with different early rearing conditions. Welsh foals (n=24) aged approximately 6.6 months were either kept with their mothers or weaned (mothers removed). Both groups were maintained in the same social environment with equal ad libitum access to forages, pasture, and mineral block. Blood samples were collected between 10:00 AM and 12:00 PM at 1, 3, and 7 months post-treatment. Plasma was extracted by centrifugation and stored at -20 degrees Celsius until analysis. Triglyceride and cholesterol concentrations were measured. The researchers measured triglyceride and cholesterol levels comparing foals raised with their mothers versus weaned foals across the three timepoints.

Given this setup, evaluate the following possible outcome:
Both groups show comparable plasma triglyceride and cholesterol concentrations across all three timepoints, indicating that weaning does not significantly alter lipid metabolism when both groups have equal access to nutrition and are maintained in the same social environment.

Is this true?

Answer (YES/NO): NO